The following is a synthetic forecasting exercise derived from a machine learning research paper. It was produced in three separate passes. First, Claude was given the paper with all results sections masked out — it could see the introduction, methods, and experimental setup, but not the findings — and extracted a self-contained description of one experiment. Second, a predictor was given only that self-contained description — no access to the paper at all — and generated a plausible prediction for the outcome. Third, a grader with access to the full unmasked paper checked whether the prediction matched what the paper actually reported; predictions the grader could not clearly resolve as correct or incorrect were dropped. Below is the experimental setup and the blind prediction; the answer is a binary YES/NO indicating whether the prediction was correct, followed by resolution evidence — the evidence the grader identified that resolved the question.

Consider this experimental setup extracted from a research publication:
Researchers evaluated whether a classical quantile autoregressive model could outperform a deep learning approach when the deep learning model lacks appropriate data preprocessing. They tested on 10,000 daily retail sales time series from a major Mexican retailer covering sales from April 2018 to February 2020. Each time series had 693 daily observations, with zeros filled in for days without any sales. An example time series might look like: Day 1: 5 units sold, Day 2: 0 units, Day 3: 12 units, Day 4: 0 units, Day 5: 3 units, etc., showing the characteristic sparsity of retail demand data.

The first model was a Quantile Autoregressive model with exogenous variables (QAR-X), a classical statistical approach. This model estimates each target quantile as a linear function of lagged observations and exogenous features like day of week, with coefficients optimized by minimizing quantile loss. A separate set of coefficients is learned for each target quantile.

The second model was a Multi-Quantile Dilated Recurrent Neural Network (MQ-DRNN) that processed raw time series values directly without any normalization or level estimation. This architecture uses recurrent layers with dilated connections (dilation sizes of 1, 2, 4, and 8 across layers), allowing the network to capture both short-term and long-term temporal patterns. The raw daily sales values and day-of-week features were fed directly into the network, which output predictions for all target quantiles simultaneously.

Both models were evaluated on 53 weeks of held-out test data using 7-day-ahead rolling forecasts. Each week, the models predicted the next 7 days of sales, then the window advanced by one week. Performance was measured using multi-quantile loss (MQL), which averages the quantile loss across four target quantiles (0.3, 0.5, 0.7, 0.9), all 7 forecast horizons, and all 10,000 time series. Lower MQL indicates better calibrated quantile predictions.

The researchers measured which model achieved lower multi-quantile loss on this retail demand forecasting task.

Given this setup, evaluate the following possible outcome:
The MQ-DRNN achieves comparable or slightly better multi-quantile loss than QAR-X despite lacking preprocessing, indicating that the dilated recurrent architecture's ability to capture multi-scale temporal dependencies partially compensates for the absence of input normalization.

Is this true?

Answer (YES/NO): NO